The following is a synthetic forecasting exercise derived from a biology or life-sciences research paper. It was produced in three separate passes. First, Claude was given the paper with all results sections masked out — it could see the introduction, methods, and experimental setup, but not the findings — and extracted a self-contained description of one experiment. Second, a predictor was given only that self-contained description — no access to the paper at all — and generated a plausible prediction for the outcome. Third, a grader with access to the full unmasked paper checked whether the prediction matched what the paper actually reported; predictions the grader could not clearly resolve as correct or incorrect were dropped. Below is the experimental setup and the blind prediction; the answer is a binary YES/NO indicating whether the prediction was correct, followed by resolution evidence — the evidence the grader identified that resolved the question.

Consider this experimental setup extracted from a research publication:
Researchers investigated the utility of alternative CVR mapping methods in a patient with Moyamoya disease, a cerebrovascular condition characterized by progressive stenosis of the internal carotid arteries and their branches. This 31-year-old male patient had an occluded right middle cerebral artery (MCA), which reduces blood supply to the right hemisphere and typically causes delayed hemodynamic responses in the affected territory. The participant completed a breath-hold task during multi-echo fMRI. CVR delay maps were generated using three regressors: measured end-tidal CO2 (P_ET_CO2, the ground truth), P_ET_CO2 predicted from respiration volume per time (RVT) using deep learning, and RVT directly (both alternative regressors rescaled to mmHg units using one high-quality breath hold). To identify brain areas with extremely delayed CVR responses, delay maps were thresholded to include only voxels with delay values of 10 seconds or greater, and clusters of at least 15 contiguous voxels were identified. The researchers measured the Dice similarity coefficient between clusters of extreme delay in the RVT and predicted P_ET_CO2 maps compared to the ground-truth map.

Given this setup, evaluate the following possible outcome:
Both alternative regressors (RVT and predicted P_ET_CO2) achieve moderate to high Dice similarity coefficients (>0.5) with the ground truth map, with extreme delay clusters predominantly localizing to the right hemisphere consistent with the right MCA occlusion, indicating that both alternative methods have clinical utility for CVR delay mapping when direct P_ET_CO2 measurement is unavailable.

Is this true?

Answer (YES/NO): NO